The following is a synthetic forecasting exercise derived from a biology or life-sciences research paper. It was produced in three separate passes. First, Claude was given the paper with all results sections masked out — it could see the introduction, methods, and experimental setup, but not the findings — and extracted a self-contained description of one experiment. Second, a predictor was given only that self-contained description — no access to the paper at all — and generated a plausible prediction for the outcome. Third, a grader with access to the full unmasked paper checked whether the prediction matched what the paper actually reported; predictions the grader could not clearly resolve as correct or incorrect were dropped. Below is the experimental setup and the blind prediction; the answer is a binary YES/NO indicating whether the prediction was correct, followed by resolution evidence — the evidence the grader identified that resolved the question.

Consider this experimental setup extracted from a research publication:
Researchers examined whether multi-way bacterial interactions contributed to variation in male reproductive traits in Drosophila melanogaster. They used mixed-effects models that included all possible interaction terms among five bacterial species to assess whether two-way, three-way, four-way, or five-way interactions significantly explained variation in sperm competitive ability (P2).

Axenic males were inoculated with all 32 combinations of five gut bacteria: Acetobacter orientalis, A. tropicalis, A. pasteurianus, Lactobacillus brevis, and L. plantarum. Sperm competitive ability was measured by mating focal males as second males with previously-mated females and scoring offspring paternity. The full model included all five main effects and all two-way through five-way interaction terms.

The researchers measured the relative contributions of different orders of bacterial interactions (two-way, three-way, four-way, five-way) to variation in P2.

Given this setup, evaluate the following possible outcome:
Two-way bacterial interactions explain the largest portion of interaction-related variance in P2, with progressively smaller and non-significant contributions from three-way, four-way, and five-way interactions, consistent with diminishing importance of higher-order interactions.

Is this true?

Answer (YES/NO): NO